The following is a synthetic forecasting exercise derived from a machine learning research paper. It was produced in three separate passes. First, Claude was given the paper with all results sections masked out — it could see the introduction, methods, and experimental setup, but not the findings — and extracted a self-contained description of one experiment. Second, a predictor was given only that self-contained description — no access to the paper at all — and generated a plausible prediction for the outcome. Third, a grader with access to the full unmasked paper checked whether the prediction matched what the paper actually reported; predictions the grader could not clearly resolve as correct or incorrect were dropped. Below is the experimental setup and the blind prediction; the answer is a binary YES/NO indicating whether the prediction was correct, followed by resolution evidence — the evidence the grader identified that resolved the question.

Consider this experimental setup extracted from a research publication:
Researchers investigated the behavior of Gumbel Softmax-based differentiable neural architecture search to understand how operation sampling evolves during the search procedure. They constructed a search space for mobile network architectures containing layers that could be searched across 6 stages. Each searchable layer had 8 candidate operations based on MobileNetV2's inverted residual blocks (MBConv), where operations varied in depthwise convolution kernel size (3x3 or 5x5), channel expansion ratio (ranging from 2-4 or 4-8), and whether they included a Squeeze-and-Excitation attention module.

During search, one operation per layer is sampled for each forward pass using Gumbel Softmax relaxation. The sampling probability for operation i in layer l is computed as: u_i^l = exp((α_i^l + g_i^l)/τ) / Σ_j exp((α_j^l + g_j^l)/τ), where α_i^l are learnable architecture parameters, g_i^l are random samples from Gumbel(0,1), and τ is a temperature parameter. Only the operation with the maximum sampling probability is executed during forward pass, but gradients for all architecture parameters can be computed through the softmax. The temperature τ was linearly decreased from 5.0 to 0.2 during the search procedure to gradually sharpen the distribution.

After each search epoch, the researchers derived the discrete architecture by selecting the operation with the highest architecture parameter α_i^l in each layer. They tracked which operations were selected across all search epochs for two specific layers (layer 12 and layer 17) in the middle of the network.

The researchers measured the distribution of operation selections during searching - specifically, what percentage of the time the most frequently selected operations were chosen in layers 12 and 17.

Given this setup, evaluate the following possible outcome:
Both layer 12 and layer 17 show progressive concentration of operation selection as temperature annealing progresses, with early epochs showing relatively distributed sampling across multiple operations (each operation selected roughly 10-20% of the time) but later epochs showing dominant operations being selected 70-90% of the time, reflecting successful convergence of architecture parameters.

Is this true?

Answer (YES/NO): NO